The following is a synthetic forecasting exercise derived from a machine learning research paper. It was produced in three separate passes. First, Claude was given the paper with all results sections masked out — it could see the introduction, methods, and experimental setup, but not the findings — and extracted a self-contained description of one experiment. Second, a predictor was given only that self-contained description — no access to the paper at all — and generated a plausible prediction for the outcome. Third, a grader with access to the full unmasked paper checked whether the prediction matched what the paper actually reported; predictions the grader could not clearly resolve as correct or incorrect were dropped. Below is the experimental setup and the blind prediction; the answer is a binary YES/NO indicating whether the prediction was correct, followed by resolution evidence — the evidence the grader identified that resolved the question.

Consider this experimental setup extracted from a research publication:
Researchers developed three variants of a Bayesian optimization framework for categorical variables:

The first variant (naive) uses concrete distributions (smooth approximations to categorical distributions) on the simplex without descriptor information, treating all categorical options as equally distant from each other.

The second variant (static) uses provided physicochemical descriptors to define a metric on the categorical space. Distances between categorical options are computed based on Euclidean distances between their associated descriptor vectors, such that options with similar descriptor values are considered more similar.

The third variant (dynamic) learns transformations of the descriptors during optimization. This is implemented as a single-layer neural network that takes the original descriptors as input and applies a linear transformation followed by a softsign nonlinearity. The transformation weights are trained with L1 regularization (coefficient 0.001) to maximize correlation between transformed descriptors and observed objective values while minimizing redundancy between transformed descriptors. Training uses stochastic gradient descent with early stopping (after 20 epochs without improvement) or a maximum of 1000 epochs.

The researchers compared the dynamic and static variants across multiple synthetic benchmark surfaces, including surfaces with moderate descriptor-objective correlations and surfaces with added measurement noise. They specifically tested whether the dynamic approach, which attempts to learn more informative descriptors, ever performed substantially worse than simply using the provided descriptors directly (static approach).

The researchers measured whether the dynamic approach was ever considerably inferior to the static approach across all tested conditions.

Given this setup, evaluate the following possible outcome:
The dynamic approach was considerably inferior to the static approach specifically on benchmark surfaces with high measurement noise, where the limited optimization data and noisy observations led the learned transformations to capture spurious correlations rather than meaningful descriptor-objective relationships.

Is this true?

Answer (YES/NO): NO